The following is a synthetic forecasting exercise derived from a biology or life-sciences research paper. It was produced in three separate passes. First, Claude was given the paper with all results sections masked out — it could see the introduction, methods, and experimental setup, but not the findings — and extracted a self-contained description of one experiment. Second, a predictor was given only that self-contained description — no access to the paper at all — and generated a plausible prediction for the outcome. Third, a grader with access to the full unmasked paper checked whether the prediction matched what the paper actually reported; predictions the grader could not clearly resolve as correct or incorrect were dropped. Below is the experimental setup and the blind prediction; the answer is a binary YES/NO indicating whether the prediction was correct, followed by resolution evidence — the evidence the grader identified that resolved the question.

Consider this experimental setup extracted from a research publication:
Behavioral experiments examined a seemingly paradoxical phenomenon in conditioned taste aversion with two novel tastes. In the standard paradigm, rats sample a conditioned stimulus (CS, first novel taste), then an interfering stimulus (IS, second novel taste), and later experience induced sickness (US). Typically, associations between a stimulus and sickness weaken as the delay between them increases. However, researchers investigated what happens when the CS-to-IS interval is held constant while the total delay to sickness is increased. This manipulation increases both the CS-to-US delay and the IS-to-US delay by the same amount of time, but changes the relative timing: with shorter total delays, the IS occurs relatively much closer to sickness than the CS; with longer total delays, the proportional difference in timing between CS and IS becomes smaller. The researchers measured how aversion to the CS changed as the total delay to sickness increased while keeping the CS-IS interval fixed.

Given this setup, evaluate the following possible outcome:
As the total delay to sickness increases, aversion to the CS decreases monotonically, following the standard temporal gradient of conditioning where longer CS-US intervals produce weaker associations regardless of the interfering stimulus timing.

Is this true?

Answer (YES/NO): NO